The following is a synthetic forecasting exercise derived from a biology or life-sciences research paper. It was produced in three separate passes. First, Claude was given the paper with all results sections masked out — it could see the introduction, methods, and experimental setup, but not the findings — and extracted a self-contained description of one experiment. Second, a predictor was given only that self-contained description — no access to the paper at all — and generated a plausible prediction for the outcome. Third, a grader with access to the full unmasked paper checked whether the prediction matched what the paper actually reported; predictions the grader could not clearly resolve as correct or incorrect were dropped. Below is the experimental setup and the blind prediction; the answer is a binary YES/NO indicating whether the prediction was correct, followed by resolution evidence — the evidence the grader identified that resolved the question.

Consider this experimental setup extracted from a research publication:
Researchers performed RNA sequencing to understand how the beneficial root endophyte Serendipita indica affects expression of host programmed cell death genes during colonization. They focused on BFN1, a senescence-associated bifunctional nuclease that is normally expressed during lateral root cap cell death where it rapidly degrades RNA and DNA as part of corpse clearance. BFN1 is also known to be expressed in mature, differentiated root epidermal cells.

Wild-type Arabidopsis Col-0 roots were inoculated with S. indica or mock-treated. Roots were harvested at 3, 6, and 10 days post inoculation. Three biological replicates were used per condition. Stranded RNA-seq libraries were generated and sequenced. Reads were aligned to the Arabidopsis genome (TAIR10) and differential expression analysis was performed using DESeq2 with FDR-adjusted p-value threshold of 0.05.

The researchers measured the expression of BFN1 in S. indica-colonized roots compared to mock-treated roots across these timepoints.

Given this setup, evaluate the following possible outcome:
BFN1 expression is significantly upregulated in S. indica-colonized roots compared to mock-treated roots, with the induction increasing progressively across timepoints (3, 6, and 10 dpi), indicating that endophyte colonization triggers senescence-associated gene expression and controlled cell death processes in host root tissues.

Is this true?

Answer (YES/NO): NO